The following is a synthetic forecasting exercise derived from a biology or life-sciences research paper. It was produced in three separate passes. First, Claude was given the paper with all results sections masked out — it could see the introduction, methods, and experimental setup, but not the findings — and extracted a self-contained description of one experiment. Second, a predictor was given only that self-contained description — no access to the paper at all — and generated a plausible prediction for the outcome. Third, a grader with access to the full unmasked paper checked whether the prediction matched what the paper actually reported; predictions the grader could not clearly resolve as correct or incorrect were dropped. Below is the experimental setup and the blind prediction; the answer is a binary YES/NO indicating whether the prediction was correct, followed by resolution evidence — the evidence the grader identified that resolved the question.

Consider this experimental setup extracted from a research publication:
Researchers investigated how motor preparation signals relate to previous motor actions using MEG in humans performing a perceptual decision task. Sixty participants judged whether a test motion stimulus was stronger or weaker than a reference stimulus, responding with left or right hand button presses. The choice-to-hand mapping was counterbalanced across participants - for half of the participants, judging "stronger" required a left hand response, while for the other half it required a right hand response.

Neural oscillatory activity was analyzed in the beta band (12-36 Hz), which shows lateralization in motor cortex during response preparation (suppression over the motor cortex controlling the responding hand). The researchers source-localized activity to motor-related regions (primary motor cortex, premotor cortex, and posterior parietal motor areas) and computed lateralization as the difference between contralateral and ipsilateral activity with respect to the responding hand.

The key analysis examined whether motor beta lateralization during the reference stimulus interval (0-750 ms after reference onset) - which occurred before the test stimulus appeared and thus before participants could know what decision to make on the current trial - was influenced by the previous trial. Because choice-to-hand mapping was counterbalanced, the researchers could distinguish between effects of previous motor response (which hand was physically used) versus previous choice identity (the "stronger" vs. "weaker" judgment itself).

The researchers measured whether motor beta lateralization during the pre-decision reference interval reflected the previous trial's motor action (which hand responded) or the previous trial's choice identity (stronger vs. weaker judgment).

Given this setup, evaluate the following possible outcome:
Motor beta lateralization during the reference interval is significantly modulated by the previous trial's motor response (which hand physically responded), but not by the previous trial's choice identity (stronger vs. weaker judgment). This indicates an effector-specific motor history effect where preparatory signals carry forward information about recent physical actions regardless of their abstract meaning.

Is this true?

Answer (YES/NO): YES